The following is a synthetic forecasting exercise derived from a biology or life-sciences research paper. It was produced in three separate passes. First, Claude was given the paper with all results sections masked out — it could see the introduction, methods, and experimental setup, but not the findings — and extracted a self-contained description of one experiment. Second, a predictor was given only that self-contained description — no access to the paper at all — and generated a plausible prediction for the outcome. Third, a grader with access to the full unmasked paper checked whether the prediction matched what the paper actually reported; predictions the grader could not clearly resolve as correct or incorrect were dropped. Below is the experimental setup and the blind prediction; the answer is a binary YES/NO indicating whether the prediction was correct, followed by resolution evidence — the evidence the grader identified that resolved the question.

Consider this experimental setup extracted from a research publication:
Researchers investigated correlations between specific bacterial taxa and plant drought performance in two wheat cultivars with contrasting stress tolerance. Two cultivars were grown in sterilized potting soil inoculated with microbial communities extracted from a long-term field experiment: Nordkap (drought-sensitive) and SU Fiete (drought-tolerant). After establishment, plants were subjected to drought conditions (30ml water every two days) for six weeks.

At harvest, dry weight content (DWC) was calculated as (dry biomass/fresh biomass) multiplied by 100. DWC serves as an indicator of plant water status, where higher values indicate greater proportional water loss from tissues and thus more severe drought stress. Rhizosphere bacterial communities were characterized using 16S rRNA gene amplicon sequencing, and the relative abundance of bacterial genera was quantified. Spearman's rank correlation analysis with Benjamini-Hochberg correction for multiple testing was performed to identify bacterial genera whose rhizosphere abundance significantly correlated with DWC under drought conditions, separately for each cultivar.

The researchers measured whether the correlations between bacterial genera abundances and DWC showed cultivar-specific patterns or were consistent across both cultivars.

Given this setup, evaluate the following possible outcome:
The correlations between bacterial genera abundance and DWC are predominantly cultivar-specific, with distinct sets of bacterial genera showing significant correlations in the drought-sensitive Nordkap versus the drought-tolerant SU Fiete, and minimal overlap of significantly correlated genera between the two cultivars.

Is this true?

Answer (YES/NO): YES